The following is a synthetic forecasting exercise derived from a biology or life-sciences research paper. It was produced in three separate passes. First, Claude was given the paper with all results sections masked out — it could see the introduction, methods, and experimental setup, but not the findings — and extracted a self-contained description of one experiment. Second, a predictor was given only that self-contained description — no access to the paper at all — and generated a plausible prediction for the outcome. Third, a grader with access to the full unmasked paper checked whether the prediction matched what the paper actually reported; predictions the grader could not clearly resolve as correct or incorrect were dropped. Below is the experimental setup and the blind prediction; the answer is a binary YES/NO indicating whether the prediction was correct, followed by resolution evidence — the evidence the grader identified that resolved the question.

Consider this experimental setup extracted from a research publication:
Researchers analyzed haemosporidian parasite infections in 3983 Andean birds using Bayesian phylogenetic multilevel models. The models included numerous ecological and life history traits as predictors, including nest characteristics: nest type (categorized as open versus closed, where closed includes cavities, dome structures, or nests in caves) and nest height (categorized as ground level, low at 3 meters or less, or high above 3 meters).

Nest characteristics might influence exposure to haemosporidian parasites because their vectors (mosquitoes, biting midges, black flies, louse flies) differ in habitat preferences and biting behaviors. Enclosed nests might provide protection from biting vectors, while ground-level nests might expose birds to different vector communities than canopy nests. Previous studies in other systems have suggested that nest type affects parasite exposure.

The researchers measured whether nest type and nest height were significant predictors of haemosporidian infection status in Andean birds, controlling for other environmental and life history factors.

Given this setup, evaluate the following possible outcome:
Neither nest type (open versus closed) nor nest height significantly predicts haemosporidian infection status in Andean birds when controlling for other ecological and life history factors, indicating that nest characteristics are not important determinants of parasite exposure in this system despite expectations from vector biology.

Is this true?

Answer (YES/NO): NO